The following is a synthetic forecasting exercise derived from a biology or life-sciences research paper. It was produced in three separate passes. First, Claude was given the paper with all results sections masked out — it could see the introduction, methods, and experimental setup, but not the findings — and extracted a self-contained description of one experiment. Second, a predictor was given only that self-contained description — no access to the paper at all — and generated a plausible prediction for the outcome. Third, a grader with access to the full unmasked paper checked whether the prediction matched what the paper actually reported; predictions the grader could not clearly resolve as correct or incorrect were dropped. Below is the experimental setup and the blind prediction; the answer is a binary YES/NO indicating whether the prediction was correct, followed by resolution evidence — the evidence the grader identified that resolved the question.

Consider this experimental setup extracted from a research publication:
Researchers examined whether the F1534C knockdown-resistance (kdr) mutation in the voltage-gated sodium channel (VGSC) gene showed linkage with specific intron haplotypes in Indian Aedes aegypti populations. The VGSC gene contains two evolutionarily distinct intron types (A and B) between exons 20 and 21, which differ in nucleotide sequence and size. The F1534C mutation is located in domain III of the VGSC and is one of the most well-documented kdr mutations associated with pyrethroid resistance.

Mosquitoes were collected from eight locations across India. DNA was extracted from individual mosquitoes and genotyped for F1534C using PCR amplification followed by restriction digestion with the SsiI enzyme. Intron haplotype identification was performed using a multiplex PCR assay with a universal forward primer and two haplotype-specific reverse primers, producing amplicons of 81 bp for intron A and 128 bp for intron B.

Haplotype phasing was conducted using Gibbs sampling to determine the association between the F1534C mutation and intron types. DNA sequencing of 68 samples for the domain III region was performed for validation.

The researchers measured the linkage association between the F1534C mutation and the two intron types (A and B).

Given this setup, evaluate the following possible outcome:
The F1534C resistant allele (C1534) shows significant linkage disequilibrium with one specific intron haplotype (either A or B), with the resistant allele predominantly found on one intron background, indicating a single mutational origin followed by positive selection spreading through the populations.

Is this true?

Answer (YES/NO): YES